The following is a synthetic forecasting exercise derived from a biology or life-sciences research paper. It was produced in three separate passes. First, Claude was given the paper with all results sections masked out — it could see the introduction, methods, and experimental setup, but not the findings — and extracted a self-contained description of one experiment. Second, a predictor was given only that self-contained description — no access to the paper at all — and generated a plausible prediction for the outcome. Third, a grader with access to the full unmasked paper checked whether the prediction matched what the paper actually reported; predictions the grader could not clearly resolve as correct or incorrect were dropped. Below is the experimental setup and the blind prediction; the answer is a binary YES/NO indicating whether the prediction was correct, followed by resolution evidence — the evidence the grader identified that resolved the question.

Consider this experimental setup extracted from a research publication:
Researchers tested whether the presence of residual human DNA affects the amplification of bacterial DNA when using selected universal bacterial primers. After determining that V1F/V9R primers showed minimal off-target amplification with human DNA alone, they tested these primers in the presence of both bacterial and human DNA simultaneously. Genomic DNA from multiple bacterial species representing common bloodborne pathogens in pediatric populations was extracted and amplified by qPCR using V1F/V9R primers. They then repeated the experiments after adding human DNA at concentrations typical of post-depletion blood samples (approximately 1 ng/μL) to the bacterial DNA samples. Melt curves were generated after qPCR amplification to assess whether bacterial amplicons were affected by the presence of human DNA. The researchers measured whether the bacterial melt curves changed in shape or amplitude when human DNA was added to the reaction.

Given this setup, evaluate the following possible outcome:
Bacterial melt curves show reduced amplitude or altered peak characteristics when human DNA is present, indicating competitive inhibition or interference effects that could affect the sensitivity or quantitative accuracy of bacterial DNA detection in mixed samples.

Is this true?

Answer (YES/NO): YES